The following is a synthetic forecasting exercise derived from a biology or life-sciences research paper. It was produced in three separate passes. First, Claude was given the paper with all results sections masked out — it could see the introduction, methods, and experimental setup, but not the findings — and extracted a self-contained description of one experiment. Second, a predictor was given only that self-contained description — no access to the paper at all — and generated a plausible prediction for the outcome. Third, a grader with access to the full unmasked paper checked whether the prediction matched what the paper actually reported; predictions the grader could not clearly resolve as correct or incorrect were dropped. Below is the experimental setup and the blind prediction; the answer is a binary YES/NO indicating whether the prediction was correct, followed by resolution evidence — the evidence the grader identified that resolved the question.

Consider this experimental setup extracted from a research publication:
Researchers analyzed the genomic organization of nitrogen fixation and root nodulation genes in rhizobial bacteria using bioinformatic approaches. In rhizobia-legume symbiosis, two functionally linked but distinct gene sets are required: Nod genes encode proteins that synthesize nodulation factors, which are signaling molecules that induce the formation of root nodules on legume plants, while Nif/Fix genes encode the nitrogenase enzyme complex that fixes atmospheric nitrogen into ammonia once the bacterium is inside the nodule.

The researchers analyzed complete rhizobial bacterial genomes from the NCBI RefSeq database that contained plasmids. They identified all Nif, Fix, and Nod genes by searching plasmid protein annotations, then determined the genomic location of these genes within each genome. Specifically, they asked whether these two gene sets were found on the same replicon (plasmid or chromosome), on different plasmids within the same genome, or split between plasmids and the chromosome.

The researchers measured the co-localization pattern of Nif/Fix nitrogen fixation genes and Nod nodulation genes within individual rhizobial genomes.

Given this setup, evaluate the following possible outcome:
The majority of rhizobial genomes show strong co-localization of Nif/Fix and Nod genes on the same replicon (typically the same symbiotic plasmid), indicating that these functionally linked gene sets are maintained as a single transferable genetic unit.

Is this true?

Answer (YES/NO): YES